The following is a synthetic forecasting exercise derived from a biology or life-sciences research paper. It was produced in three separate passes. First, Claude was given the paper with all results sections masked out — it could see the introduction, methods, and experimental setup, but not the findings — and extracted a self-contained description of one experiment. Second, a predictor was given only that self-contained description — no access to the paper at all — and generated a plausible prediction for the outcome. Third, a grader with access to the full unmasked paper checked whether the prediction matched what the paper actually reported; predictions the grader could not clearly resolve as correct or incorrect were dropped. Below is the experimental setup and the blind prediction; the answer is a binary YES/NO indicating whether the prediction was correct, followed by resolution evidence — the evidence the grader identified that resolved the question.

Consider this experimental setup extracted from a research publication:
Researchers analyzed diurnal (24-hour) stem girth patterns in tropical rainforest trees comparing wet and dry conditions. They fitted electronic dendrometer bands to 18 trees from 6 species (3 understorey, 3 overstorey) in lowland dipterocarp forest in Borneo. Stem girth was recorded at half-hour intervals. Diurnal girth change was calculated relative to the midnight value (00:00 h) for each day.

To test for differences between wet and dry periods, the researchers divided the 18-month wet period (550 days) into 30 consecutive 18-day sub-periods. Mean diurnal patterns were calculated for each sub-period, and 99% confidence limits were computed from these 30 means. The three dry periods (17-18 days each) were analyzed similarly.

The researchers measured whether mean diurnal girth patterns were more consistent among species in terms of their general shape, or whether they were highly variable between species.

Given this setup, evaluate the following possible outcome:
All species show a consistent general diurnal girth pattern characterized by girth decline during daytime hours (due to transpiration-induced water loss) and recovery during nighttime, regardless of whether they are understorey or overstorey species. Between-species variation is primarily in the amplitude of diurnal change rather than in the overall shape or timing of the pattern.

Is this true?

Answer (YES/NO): NO